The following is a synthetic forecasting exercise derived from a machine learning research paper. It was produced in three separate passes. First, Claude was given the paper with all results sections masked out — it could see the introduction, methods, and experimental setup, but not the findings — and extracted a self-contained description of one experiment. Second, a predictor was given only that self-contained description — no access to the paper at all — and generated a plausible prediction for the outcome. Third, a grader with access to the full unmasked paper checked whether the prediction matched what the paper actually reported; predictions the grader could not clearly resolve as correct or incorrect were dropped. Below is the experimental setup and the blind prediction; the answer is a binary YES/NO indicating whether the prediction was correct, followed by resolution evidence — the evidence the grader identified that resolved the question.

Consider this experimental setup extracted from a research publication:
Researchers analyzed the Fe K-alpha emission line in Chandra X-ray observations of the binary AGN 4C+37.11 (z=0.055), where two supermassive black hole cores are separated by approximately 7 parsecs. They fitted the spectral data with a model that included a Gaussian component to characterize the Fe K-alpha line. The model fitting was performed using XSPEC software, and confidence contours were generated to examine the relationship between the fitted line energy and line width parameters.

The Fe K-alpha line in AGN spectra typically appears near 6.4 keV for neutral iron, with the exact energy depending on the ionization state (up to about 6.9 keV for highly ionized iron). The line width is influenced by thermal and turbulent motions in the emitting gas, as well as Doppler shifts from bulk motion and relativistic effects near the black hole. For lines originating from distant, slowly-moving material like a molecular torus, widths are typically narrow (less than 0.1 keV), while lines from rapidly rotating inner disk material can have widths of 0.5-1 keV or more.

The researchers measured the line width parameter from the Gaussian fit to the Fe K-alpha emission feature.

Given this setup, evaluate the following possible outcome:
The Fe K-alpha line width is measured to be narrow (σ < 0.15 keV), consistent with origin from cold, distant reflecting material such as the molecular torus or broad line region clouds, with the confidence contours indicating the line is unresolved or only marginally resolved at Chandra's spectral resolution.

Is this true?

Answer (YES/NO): NO